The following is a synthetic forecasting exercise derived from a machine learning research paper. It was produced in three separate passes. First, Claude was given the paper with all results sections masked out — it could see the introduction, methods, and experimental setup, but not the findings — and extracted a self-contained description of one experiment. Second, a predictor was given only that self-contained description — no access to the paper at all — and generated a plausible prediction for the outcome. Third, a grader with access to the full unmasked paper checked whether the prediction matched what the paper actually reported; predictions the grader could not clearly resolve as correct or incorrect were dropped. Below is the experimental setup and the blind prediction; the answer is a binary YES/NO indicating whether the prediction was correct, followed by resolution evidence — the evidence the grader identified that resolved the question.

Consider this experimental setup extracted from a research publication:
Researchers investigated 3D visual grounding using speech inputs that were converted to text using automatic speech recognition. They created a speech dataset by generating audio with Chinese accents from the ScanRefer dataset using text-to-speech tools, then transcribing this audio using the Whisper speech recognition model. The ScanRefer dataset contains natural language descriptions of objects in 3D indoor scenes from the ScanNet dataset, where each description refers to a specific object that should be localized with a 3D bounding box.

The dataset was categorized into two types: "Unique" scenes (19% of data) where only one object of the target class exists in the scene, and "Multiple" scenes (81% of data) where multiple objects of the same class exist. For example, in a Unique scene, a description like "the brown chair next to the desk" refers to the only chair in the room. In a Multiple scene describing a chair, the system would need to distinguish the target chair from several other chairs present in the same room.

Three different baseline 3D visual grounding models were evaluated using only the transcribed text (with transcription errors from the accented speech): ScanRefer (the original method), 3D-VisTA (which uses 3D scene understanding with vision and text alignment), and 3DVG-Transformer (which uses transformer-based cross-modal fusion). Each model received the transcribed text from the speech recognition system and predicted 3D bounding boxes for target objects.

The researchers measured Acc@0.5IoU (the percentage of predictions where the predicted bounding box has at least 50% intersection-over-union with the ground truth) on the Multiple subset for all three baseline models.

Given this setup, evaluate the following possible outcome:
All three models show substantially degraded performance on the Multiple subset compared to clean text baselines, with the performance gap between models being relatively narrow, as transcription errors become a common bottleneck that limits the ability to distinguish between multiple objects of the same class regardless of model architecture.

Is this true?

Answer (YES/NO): NO